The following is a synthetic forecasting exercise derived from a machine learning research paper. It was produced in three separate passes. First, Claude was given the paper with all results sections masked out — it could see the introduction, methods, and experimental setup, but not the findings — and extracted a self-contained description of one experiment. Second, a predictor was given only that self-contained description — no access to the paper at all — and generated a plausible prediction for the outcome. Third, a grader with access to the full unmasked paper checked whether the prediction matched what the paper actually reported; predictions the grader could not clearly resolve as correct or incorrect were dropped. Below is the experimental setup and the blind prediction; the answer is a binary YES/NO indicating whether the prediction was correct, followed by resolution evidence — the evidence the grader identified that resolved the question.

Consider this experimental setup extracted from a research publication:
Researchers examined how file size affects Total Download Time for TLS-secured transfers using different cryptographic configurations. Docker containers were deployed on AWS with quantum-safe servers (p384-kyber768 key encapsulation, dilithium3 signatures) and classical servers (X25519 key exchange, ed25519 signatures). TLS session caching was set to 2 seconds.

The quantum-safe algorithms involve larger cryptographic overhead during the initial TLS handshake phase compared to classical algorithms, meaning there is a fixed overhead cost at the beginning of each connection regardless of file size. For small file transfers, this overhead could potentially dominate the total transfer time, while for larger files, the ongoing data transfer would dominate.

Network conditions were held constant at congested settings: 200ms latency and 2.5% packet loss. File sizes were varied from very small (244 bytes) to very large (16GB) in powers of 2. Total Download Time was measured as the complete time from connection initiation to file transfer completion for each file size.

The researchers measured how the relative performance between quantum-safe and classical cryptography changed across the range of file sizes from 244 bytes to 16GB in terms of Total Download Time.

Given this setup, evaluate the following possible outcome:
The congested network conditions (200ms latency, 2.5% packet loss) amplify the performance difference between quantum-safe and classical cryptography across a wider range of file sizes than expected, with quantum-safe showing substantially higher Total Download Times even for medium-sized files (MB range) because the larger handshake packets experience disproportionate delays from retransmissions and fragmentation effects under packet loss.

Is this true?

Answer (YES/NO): NO